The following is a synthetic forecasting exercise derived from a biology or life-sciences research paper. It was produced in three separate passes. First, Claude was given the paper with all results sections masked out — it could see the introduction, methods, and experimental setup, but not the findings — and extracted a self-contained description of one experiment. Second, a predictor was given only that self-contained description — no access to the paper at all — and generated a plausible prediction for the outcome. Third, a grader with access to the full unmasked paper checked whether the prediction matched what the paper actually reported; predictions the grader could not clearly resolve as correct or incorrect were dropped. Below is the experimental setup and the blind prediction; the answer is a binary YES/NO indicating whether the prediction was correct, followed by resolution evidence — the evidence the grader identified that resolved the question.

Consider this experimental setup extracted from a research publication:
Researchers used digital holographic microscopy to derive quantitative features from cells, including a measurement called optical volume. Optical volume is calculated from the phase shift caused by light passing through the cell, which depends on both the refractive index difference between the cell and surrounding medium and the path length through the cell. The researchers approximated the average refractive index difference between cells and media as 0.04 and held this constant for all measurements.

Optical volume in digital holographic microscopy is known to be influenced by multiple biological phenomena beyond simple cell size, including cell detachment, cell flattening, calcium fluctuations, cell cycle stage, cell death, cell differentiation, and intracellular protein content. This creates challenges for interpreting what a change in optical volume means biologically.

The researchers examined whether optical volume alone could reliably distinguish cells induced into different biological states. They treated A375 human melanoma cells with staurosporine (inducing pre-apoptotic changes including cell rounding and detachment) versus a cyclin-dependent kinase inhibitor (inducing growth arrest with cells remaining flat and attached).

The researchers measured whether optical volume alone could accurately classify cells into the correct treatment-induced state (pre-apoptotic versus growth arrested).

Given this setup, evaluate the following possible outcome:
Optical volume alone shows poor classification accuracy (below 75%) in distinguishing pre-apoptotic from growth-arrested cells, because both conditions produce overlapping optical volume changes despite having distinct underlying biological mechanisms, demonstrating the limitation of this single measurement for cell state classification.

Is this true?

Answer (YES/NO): YES